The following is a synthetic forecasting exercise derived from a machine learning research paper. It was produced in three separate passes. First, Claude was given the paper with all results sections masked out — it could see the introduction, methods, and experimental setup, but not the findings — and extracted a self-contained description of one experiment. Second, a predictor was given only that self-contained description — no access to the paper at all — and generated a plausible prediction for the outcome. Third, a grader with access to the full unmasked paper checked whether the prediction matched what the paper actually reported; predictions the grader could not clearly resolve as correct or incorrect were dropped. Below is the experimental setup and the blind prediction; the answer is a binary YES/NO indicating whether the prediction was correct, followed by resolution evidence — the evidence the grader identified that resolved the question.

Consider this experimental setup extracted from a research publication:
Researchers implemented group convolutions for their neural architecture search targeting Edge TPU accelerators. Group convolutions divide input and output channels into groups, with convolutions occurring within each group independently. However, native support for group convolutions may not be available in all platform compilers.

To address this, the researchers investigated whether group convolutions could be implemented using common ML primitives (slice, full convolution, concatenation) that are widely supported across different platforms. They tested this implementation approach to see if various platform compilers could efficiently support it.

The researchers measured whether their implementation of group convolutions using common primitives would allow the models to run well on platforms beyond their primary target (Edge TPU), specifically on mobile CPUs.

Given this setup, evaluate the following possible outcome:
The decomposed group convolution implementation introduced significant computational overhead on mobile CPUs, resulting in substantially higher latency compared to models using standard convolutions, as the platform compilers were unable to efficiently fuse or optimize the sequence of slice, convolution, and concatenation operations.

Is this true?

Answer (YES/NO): NO